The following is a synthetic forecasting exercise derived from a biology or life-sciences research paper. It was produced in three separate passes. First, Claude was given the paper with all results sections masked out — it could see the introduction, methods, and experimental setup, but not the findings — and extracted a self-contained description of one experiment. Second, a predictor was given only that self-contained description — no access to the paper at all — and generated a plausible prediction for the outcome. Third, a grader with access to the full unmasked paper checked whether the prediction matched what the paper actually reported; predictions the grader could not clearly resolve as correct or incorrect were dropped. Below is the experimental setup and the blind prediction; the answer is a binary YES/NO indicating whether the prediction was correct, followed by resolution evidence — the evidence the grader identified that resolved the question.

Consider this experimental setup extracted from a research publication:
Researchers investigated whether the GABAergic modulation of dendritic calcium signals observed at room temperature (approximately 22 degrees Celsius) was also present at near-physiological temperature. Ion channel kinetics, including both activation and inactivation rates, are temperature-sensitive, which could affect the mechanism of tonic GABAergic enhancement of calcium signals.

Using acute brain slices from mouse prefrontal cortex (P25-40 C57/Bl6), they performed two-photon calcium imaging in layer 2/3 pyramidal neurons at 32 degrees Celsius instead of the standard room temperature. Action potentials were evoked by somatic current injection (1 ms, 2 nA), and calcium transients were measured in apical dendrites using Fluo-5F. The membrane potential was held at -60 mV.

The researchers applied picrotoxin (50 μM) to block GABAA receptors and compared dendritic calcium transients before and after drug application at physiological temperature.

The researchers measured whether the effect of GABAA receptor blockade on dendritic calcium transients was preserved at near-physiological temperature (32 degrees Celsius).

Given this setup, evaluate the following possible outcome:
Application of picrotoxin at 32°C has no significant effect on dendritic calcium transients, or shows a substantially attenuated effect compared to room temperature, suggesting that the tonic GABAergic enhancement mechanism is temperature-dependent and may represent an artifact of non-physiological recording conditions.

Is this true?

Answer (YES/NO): NO